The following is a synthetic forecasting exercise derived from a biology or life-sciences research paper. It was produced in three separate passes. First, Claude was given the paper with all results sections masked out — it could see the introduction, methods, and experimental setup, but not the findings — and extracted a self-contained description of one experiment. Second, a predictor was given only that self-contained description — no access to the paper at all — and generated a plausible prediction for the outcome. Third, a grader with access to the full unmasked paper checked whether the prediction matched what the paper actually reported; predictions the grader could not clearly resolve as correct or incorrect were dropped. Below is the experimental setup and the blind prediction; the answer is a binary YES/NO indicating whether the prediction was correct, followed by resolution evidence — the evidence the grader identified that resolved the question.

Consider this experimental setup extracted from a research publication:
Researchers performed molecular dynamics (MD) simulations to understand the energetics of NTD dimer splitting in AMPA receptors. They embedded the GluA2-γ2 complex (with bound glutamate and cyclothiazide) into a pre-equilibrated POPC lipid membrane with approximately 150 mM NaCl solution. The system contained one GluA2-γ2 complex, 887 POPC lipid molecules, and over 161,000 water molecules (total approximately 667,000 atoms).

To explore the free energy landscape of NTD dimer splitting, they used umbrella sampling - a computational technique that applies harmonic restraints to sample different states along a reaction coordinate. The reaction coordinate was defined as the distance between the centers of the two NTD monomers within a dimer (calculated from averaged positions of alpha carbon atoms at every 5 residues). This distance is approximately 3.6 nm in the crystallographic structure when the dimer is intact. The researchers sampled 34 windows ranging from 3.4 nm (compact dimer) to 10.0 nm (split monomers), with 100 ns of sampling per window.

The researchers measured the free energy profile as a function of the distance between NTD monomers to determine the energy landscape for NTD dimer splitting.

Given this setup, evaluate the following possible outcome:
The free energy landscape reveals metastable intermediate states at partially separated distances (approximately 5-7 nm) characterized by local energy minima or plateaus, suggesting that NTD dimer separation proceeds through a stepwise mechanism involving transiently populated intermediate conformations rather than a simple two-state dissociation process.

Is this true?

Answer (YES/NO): NO